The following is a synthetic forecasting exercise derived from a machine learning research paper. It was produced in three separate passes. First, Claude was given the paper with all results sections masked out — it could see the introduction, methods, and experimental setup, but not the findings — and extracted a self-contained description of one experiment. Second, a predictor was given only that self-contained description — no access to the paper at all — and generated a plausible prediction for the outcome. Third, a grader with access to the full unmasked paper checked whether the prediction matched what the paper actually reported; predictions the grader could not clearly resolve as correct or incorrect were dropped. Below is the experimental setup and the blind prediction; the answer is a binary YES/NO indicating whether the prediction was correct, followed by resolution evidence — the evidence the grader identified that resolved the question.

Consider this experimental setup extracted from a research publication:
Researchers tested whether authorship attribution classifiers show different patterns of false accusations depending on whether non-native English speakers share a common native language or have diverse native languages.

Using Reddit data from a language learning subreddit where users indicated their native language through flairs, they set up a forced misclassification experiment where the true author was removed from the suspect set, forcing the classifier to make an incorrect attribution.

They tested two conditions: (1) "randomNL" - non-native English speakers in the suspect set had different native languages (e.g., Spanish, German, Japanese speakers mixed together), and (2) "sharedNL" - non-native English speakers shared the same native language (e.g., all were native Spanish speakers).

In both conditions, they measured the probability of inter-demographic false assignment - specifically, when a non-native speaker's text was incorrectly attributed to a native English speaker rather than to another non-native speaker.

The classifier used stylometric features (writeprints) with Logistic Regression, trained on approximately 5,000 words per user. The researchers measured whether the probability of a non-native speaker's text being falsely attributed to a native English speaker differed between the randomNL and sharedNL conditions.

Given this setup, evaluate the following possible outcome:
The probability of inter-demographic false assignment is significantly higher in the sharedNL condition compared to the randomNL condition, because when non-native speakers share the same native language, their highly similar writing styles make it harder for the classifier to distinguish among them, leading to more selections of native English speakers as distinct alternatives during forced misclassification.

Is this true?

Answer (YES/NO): NO